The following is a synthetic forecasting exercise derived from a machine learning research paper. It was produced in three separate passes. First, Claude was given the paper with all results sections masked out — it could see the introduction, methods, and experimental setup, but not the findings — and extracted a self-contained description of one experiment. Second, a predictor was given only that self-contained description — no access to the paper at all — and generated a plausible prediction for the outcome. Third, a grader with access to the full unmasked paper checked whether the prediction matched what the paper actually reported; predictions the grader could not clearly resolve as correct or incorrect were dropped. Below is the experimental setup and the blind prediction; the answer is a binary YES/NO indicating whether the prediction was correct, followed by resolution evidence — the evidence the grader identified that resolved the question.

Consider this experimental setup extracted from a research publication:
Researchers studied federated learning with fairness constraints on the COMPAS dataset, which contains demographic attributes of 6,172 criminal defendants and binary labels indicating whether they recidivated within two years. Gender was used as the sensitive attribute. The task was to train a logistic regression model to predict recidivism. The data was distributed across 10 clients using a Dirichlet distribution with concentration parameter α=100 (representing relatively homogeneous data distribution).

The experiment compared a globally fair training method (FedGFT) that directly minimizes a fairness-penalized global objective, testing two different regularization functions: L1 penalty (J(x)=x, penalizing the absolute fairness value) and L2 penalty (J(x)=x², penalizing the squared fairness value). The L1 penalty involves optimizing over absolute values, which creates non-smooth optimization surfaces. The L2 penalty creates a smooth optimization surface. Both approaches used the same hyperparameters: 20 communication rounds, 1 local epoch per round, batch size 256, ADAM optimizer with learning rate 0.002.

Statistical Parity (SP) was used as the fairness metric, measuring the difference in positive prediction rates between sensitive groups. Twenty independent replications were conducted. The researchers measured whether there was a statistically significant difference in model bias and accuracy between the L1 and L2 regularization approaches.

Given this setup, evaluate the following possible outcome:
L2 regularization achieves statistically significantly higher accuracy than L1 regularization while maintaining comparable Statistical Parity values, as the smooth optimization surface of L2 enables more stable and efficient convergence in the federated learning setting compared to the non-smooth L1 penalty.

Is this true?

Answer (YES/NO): NO